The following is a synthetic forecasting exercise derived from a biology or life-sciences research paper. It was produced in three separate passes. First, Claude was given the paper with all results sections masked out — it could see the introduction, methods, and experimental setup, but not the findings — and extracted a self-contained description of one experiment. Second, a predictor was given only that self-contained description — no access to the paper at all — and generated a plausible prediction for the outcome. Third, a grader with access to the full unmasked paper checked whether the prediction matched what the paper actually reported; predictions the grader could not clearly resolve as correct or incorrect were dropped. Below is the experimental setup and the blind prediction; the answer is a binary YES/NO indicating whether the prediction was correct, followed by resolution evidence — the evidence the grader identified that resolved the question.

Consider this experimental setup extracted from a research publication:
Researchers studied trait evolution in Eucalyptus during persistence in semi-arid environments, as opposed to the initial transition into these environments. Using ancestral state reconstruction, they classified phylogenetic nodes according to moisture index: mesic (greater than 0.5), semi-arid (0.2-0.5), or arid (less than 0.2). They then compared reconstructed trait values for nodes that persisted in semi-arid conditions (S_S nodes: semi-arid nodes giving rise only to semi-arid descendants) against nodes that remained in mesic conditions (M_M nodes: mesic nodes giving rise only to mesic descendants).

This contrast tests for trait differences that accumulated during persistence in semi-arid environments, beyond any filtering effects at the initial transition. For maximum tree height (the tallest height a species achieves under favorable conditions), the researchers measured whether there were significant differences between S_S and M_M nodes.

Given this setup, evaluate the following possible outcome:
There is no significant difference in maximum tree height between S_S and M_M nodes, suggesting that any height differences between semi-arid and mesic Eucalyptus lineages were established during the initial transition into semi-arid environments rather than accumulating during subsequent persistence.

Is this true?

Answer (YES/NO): NO